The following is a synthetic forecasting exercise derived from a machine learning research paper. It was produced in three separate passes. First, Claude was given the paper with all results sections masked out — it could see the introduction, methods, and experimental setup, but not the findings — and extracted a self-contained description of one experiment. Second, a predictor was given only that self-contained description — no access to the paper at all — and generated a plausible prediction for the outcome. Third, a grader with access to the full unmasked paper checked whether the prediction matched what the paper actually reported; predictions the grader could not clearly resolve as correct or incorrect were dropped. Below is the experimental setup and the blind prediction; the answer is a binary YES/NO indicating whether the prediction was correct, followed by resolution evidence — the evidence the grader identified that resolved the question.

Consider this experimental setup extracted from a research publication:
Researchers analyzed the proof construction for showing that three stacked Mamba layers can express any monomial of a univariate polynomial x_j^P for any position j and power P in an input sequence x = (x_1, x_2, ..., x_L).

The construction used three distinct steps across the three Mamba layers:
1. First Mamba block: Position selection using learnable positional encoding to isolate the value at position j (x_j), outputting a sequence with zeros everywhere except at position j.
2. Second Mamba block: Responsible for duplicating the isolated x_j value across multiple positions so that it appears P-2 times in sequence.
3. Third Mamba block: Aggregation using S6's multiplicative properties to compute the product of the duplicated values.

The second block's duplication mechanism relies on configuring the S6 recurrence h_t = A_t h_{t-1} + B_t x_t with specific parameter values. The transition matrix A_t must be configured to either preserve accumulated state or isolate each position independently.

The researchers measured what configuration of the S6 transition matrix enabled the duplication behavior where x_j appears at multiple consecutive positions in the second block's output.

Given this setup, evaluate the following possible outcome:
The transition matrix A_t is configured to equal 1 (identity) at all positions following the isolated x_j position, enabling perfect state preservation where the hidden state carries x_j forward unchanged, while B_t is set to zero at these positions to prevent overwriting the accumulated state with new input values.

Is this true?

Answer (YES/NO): NO